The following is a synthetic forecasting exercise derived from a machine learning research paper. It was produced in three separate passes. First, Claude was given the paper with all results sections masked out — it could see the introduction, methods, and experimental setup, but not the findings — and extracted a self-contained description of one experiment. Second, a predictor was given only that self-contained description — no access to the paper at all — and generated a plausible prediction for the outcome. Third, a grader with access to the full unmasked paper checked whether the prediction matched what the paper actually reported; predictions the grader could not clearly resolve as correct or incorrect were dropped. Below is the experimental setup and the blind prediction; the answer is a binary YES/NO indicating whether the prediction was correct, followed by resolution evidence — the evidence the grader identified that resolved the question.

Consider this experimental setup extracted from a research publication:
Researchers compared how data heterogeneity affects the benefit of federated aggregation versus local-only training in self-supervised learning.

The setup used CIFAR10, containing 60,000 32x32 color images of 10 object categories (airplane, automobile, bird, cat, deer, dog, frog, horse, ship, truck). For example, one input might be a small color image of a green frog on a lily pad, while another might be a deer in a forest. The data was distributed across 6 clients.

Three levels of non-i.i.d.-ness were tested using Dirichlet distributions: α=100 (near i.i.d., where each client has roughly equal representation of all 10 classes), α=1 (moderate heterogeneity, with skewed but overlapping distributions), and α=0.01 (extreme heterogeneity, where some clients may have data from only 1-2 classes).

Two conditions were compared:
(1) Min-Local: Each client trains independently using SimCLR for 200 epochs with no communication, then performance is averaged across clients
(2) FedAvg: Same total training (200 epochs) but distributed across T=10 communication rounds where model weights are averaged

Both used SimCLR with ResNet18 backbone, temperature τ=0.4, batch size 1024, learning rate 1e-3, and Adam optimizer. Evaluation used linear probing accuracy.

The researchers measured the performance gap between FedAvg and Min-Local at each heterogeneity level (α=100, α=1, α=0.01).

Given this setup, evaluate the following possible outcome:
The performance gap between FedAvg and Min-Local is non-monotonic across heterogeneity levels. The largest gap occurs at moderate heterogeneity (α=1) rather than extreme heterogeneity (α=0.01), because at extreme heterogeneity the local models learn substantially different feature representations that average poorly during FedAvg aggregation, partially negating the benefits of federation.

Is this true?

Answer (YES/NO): NO